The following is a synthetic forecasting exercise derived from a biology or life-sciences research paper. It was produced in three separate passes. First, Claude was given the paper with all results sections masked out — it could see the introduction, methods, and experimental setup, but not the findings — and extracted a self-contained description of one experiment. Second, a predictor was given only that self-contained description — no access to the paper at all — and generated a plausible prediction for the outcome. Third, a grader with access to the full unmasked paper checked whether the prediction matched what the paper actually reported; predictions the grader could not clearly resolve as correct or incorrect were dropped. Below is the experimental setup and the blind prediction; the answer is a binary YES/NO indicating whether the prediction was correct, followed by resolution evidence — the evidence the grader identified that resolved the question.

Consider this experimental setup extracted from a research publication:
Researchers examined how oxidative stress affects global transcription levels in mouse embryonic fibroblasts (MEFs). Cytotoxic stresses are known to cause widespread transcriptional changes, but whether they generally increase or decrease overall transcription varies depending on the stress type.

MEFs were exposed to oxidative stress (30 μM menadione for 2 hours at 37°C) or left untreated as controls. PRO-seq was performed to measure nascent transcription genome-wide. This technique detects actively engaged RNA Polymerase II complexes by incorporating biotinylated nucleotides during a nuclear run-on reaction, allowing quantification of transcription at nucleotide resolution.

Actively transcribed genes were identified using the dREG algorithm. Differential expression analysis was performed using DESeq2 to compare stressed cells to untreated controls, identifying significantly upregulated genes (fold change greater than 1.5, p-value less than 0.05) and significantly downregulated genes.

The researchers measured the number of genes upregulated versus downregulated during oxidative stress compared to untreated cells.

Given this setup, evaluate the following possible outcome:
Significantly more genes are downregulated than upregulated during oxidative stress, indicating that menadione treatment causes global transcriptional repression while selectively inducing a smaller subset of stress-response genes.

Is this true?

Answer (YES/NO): YES